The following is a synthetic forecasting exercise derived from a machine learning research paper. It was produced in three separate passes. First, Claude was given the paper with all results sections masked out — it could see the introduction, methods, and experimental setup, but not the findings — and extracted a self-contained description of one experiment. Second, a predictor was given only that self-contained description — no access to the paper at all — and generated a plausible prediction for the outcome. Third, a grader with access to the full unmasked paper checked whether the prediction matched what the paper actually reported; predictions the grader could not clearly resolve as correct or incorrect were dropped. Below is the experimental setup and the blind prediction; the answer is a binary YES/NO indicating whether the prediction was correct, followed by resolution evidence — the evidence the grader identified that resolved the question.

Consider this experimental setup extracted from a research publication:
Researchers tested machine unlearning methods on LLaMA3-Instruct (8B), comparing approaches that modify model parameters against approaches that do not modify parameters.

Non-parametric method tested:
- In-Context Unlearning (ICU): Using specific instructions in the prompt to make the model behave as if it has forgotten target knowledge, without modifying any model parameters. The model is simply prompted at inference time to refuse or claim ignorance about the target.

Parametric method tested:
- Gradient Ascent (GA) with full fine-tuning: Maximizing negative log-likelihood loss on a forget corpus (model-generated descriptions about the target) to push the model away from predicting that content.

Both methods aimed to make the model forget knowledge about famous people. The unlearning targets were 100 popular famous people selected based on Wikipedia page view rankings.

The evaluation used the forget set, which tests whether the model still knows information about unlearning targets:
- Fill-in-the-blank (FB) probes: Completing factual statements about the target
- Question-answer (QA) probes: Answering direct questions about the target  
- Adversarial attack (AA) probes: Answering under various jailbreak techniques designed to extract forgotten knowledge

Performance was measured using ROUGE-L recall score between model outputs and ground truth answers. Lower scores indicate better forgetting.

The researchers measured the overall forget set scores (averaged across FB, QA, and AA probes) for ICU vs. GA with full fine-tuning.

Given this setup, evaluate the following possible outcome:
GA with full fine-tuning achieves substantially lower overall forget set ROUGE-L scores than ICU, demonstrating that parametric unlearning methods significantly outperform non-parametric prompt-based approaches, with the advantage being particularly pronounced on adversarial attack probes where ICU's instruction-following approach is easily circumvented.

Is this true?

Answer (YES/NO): NO